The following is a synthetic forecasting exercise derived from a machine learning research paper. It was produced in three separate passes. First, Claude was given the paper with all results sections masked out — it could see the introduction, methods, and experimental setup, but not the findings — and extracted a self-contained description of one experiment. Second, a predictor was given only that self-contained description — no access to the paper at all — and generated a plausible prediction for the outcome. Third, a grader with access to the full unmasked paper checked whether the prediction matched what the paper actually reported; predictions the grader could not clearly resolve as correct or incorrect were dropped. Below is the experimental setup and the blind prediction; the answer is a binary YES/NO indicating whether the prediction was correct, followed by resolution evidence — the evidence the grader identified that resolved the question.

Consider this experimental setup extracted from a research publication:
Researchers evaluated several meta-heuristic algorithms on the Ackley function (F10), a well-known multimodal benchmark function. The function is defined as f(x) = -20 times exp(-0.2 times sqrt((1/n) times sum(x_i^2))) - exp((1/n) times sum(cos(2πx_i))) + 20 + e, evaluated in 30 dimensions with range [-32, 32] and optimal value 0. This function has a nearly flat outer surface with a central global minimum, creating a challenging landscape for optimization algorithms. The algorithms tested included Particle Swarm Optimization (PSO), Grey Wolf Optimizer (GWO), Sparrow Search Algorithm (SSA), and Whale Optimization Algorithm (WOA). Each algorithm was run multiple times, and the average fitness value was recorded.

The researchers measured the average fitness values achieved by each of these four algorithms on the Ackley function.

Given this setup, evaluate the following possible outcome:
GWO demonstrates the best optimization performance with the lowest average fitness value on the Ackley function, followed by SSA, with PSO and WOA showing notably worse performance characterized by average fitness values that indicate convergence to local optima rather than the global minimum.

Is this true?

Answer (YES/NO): NO